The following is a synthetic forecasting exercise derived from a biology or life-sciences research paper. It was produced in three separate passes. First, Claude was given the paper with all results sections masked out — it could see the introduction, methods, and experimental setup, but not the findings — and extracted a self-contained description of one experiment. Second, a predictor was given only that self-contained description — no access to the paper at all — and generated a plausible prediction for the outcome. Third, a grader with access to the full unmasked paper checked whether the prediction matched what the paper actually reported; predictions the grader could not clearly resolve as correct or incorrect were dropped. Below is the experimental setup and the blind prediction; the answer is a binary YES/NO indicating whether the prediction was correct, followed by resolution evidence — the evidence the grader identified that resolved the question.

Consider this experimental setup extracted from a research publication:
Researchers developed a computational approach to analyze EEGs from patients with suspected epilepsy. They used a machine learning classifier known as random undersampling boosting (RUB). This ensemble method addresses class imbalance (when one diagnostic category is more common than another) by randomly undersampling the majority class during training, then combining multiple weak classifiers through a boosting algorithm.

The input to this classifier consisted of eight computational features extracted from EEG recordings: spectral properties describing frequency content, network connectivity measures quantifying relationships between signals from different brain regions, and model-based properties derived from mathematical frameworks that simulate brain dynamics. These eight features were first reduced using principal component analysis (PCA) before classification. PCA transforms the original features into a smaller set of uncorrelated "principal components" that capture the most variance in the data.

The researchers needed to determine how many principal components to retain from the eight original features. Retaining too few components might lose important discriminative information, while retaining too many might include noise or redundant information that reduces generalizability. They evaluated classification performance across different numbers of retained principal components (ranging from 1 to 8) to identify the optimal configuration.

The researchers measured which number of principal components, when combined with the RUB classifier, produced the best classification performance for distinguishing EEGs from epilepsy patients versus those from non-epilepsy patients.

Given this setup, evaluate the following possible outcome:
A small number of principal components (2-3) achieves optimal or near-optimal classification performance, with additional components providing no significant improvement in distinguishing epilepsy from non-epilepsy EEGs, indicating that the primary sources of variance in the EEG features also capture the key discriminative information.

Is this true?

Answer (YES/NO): NO